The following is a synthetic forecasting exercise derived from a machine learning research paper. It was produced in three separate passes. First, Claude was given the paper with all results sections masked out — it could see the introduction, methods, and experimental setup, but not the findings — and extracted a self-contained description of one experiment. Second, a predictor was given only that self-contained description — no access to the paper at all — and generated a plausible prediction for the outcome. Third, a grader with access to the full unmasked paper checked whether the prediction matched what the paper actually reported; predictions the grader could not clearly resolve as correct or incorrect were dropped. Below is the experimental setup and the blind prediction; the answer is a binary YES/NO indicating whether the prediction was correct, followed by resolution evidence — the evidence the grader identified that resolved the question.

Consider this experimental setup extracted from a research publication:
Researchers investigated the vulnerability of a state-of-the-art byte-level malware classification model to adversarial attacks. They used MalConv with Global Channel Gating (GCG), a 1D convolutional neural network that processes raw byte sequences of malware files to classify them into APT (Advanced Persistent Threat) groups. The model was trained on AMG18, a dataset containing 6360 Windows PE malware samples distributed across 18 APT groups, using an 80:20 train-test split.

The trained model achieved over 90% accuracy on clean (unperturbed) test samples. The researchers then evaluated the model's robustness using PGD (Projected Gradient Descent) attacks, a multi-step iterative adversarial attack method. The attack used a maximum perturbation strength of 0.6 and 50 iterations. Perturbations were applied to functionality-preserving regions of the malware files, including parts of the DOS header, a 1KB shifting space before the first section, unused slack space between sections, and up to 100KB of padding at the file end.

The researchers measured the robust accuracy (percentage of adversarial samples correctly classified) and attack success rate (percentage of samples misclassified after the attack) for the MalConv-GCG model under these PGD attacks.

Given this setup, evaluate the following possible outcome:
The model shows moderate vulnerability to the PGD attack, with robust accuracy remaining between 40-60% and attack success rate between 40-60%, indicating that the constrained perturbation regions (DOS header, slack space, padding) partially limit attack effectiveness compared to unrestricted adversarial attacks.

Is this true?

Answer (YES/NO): NO